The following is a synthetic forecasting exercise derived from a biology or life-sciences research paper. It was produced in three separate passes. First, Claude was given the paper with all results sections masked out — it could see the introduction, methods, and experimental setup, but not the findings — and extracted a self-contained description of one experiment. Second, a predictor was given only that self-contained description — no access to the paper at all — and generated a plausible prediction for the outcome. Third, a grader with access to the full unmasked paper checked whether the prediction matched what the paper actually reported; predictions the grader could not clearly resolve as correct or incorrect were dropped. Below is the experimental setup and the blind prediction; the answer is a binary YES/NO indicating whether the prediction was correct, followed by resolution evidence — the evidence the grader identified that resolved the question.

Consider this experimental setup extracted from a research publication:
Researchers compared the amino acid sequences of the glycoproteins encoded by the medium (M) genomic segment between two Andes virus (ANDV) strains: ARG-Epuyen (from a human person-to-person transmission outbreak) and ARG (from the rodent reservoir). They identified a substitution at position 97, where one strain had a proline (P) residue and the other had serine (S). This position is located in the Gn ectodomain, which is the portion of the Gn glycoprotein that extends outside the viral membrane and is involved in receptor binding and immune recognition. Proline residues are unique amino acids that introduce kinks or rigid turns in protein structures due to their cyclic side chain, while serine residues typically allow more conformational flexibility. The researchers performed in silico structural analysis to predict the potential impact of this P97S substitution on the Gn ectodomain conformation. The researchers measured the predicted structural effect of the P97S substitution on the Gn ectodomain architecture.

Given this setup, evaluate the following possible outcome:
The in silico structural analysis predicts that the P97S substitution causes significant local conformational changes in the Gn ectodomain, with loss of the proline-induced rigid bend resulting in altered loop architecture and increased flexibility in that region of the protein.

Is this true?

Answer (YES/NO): YES